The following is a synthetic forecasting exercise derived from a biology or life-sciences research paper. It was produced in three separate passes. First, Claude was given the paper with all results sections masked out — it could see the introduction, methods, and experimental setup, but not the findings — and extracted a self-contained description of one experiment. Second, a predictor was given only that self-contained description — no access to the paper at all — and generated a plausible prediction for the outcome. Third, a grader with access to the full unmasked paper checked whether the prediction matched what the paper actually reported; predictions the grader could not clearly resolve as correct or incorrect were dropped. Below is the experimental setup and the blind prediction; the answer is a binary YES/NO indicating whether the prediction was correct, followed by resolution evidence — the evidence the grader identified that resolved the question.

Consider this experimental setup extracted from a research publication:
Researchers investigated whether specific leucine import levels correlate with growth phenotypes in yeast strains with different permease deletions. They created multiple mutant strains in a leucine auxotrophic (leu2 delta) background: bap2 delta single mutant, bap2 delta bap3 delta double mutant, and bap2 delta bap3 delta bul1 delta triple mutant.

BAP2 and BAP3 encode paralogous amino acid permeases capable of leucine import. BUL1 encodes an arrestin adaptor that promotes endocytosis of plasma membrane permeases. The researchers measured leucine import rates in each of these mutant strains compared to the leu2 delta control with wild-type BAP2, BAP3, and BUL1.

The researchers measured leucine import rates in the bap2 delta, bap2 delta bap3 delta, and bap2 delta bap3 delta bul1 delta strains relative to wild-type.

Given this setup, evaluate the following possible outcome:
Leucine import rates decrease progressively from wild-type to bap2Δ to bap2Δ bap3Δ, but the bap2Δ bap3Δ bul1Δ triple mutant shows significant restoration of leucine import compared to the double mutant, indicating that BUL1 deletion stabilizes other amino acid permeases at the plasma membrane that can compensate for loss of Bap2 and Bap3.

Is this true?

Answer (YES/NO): NO